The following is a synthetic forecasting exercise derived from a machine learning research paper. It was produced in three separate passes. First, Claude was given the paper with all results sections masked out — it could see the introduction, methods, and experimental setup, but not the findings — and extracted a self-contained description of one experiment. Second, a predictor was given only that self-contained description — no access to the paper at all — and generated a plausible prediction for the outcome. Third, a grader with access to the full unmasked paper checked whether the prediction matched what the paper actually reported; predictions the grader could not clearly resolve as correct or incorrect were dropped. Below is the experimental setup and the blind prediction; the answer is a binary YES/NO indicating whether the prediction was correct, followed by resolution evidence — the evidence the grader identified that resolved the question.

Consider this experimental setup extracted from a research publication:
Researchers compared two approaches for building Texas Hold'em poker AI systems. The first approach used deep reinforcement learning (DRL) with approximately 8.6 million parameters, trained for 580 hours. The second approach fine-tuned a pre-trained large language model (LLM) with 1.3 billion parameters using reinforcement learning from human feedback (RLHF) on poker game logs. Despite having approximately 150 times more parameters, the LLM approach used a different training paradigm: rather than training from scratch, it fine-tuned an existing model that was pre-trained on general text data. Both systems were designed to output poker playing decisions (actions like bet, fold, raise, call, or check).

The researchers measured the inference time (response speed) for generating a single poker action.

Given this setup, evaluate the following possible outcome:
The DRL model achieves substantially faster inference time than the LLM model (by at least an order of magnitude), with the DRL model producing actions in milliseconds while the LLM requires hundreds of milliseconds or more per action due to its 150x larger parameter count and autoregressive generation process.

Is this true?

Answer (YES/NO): YES